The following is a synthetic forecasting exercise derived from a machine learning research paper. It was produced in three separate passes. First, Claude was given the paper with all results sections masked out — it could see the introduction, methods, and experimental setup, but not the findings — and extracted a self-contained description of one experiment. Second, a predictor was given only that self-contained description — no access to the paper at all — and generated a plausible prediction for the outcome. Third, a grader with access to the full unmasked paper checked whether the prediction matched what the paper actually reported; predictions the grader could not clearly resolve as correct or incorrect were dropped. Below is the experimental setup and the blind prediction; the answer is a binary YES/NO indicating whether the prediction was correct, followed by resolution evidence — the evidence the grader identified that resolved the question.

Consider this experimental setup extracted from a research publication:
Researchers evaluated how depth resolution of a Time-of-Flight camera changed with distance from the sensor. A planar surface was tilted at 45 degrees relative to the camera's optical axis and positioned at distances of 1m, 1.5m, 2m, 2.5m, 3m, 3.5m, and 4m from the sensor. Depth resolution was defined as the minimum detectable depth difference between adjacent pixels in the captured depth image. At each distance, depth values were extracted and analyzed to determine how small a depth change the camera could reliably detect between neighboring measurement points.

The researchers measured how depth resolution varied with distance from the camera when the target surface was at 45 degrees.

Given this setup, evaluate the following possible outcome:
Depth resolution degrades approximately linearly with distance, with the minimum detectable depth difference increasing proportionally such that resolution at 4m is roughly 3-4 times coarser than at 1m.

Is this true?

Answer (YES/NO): NO